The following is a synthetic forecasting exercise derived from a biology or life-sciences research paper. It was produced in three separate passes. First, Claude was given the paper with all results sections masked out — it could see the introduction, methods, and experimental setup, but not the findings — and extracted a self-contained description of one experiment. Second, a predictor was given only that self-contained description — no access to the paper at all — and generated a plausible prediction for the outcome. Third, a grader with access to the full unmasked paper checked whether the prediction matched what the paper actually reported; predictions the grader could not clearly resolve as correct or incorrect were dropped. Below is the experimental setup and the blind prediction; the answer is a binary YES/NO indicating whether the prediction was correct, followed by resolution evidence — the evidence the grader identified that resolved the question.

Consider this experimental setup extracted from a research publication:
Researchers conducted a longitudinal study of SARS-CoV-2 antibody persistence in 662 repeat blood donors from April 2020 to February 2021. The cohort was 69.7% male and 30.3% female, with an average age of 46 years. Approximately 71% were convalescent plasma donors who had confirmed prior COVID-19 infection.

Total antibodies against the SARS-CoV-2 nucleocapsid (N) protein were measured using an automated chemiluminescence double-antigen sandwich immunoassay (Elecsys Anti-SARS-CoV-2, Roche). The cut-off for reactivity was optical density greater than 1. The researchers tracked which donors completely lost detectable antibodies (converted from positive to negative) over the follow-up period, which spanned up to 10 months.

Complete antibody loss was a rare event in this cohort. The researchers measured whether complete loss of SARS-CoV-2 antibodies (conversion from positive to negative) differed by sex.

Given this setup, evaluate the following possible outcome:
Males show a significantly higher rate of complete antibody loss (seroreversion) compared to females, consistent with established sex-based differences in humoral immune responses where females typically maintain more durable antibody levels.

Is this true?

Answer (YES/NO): NO